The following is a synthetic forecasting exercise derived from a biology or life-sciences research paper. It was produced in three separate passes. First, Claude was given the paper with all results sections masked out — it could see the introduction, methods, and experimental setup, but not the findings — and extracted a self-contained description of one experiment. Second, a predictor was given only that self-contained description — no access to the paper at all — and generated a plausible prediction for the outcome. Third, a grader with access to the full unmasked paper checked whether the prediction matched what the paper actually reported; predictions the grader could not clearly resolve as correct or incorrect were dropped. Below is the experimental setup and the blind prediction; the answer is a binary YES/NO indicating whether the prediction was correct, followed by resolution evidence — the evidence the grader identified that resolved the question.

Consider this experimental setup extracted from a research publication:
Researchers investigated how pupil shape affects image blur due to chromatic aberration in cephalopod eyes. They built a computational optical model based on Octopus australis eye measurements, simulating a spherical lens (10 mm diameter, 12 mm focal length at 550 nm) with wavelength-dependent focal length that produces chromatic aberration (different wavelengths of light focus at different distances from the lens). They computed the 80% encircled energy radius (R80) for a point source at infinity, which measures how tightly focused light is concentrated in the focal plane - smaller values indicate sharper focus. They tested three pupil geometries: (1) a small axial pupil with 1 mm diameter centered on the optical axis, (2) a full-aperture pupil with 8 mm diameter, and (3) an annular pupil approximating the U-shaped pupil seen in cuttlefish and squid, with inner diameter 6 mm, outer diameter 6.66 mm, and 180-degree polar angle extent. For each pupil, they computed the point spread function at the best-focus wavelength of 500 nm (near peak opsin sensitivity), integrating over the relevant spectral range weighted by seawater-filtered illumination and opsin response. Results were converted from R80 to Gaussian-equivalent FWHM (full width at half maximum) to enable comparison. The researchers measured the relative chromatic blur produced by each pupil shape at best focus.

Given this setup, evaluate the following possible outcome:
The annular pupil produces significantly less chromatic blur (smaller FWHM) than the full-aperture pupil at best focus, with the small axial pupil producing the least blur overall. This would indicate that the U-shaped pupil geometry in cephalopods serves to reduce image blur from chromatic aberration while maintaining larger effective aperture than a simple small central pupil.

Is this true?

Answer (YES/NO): NO